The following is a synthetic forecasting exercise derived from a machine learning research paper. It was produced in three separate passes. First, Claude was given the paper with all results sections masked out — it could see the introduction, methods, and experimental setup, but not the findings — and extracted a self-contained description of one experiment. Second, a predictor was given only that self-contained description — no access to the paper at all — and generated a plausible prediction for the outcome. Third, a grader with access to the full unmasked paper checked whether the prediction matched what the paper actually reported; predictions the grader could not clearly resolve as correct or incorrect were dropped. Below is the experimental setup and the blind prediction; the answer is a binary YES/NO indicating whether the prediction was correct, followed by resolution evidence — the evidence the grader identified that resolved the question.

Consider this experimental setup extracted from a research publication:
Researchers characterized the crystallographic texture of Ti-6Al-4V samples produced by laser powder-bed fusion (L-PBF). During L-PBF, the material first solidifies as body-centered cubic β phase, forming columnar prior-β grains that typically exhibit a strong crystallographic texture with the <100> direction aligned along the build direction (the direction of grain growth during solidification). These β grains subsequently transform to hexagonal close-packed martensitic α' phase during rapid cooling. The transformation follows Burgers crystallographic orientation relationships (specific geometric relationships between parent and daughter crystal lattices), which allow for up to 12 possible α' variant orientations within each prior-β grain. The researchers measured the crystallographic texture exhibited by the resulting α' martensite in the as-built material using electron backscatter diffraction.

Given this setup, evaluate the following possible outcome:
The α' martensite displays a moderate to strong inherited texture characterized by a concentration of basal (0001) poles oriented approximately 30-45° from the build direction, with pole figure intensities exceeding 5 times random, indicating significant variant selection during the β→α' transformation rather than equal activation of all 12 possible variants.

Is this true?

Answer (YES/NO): NO